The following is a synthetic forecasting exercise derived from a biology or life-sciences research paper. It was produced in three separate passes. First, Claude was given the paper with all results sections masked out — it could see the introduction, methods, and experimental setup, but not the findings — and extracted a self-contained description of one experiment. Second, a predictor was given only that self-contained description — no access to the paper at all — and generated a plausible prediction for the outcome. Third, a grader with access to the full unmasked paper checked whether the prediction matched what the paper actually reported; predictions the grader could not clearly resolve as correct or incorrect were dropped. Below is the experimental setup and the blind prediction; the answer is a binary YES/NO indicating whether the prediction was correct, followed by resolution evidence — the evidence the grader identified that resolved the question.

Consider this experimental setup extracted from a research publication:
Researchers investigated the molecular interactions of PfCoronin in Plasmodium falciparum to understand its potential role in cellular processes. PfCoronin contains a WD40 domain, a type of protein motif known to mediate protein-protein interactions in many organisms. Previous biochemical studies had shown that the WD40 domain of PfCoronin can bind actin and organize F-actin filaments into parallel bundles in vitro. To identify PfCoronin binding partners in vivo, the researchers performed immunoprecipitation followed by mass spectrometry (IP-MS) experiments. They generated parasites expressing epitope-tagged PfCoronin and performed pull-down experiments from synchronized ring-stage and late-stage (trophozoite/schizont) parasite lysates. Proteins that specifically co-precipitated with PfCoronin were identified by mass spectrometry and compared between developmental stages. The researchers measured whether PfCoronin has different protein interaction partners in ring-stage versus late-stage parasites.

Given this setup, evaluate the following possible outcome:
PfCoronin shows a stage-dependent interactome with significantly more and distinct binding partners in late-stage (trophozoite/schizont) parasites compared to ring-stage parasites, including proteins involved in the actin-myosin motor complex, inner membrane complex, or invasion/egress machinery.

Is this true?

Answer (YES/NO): NO